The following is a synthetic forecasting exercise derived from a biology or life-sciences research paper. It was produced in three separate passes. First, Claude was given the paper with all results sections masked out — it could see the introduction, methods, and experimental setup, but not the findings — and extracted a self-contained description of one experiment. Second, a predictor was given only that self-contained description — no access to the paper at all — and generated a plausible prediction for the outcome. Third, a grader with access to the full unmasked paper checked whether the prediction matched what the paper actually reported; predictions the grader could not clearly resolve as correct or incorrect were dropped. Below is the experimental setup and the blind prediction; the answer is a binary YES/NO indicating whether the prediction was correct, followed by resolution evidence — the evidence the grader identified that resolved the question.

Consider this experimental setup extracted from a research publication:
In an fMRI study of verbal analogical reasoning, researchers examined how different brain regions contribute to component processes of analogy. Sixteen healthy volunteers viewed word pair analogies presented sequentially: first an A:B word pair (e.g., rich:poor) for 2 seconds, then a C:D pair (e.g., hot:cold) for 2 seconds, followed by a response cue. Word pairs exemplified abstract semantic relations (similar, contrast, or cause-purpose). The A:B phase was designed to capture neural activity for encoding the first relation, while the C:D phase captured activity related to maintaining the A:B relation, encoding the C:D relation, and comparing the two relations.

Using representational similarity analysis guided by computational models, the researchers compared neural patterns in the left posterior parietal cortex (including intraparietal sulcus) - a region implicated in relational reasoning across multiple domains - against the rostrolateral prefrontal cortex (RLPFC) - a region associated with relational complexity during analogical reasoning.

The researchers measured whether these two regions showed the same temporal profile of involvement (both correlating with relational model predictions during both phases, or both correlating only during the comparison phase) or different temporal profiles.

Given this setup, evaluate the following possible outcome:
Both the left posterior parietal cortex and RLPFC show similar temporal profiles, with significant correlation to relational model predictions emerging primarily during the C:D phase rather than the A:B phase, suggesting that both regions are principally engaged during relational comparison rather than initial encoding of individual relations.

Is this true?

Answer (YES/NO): NO